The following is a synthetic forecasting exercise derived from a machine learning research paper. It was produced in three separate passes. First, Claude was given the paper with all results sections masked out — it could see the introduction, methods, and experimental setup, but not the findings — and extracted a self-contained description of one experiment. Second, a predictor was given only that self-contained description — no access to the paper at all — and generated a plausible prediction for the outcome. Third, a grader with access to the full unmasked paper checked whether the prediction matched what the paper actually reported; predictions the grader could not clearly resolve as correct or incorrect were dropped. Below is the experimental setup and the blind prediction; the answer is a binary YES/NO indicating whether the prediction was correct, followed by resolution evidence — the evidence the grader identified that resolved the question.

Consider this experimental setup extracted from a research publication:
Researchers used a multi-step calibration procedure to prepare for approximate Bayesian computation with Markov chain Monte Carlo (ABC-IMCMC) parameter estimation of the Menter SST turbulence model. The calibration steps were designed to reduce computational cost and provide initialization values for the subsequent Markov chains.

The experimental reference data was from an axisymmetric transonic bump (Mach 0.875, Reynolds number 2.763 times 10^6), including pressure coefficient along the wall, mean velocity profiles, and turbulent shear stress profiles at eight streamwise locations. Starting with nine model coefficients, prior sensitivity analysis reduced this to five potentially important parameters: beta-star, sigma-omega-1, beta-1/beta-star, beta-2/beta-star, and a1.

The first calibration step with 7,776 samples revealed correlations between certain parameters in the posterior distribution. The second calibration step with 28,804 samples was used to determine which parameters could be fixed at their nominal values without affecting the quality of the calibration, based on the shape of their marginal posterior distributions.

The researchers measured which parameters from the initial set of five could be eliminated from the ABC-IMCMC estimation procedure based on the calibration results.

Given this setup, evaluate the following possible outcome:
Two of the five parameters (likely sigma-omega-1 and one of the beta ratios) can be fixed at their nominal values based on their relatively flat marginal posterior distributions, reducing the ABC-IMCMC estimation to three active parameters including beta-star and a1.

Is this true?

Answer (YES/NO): NO